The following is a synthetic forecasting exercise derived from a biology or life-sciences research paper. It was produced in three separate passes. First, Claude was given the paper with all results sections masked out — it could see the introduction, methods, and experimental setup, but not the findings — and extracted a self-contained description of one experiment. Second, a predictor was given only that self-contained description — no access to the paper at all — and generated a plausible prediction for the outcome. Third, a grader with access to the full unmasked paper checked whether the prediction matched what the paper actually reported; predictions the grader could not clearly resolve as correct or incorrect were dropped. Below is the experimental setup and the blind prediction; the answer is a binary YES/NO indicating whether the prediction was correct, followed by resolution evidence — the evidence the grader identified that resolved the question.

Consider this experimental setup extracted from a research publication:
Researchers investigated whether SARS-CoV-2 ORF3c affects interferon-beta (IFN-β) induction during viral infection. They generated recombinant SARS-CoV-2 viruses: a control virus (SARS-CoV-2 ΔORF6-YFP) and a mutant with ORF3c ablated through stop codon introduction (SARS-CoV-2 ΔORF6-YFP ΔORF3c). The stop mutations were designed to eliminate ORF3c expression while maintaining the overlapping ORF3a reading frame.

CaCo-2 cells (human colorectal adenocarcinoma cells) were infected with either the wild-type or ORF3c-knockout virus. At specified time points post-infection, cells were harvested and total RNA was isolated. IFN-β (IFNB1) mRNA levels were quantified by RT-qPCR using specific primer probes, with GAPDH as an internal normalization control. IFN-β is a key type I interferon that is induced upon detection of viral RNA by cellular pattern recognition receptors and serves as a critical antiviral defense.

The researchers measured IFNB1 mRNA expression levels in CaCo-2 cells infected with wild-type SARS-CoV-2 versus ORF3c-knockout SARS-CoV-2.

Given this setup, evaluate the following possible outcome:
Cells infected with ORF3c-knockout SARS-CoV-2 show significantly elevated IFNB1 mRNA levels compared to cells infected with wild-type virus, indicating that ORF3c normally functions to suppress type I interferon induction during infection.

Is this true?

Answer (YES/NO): NO